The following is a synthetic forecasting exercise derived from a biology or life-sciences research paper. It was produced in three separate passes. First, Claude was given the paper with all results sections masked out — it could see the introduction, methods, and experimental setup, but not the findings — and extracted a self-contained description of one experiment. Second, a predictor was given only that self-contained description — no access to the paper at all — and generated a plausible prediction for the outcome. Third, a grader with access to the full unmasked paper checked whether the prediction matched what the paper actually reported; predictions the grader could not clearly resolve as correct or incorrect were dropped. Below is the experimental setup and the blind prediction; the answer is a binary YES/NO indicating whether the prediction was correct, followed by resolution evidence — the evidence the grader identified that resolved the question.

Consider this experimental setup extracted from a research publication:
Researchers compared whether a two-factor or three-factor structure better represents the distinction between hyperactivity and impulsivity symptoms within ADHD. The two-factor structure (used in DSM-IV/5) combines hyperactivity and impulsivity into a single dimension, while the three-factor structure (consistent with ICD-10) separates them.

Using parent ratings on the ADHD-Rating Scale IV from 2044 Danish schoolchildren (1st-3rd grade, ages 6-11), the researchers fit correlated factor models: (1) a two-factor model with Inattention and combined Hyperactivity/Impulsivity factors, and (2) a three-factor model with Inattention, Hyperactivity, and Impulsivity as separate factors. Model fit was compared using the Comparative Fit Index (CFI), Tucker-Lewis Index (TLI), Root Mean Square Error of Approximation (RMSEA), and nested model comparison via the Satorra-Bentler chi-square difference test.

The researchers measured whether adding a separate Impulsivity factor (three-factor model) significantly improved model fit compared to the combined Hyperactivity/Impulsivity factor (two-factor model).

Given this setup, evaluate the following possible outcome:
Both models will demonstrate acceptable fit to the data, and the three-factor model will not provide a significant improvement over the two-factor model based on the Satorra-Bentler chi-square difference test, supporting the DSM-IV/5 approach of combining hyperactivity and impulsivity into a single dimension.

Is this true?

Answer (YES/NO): NO